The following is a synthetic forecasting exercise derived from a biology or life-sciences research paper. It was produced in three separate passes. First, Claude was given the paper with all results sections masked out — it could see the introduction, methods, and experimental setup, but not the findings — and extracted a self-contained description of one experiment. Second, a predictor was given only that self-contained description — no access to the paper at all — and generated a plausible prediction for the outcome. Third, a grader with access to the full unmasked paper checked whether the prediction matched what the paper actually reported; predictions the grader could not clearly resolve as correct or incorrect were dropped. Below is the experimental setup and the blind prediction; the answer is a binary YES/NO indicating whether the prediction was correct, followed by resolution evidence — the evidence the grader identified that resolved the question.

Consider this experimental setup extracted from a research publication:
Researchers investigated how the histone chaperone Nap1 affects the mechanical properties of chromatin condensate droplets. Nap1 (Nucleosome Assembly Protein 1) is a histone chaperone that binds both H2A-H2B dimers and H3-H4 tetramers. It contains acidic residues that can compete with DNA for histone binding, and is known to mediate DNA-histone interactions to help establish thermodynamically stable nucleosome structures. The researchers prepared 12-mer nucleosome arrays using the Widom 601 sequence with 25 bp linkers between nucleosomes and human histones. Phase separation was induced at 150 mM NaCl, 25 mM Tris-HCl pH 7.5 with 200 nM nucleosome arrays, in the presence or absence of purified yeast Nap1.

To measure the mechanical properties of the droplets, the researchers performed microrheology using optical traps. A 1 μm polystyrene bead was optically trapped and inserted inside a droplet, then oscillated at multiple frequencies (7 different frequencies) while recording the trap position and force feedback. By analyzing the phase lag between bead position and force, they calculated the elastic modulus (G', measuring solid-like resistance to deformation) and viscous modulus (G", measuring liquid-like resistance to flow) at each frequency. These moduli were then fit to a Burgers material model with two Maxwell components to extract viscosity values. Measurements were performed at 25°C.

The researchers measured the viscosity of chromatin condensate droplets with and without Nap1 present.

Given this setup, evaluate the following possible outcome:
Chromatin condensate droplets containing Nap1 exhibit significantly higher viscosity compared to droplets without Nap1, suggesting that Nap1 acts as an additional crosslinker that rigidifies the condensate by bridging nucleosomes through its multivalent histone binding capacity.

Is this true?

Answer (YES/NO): NO